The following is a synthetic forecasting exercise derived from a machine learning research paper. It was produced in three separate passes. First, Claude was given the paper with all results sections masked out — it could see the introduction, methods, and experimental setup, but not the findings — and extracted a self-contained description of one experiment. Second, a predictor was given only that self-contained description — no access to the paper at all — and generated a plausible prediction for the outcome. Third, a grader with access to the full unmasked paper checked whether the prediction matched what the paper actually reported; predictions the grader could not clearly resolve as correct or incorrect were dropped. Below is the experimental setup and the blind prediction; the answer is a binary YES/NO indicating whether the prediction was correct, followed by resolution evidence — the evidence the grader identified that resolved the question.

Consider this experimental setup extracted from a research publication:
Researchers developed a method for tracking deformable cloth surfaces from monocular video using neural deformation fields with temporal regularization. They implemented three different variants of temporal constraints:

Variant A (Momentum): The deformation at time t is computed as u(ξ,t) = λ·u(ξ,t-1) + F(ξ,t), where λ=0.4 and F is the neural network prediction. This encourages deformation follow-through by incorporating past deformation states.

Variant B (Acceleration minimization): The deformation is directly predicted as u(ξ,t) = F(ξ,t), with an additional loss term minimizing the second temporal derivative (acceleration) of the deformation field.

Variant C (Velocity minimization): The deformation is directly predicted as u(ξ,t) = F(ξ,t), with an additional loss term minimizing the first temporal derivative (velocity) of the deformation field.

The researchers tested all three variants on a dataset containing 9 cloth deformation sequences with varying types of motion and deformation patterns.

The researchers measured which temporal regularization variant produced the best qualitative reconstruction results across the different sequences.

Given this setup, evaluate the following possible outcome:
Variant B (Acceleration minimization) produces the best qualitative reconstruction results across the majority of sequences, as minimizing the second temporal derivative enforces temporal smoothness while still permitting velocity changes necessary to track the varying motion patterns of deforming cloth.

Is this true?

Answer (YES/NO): NO